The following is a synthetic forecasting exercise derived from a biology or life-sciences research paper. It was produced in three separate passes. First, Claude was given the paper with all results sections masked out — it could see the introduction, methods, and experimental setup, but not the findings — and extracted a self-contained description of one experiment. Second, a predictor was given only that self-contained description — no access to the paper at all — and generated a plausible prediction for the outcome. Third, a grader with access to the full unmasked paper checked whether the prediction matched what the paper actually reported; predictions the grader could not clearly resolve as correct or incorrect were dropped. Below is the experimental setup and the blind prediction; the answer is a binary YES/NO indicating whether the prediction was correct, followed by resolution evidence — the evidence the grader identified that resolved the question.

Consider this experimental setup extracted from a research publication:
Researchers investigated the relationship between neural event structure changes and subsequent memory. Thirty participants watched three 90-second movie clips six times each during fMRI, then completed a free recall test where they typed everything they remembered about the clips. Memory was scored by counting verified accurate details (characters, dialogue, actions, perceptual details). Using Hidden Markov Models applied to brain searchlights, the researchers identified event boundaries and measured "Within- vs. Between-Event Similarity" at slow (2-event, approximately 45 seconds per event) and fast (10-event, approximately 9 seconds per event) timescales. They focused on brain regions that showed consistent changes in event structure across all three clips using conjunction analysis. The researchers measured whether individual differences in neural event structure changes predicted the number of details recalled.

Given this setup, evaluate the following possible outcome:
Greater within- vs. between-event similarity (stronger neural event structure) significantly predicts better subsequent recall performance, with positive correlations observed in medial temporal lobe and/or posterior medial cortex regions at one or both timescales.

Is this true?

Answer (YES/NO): NO